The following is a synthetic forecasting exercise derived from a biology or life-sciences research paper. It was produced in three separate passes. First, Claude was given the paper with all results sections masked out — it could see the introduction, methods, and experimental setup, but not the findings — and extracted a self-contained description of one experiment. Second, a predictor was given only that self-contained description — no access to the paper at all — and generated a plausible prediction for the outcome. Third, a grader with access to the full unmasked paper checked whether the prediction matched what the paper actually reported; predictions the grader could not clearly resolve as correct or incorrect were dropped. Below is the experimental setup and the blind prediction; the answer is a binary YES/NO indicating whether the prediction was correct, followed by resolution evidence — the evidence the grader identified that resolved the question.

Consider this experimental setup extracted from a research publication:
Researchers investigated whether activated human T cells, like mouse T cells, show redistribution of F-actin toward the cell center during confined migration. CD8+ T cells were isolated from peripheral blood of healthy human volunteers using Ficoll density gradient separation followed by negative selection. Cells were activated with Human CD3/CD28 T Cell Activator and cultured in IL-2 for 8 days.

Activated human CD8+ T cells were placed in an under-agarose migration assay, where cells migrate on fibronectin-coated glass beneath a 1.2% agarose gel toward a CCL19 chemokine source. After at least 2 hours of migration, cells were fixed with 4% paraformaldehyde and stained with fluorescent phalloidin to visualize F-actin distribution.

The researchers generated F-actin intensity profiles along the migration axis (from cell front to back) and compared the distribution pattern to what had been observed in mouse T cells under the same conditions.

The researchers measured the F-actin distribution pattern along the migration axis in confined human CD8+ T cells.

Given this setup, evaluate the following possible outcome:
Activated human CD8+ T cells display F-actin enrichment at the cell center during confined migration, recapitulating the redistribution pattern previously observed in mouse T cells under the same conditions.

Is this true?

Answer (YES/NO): YES